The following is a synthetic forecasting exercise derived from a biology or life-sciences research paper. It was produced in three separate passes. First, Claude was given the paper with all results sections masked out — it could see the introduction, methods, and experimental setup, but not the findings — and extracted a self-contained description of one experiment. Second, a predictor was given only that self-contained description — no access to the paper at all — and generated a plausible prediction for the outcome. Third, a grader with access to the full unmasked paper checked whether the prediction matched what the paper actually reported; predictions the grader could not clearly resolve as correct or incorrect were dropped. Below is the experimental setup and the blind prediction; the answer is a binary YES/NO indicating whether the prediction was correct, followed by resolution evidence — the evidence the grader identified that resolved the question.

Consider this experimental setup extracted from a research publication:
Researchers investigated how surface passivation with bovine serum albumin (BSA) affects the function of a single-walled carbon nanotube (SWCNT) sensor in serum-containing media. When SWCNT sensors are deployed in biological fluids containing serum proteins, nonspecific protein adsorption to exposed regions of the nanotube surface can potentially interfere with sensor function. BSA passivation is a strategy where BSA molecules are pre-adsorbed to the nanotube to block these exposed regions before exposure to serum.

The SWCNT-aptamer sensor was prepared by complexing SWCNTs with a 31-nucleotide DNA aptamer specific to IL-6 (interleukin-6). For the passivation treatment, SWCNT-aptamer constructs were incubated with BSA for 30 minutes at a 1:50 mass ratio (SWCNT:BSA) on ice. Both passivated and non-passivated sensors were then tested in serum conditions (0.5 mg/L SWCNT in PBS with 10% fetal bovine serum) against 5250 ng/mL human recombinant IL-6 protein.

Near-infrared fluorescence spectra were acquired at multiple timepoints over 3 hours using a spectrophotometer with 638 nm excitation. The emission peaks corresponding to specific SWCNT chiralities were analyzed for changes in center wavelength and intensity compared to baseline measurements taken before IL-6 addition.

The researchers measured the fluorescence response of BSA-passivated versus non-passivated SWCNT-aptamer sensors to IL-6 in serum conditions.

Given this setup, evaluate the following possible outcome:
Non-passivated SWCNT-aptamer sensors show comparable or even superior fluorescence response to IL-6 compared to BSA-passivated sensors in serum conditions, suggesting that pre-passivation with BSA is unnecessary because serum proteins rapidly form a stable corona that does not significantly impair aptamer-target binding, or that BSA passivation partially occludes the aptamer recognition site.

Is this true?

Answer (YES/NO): YES